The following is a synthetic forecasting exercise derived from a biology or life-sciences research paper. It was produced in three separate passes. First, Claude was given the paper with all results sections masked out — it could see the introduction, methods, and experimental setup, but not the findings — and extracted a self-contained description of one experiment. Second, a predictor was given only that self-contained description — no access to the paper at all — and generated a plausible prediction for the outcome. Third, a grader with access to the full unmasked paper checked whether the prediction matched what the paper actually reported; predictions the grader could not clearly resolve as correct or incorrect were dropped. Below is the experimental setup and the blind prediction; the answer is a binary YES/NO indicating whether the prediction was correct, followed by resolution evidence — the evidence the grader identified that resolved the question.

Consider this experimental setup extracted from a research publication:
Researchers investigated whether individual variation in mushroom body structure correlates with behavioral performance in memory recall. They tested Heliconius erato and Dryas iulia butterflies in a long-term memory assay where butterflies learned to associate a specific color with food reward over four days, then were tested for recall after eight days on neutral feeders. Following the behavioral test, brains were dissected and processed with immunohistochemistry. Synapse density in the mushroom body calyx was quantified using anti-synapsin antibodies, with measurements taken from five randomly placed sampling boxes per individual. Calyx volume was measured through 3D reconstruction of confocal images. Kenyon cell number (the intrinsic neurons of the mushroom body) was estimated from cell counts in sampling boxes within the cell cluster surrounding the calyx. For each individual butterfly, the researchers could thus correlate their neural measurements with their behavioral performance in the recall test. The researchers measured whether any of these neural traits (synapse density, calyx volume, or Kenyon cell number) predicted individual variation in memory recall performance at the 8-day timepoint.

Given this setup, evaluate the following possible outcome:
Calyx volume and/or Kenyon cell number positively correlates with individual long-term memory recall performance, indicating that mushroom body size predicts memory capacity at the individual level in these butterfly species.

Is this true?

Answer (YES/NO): NO